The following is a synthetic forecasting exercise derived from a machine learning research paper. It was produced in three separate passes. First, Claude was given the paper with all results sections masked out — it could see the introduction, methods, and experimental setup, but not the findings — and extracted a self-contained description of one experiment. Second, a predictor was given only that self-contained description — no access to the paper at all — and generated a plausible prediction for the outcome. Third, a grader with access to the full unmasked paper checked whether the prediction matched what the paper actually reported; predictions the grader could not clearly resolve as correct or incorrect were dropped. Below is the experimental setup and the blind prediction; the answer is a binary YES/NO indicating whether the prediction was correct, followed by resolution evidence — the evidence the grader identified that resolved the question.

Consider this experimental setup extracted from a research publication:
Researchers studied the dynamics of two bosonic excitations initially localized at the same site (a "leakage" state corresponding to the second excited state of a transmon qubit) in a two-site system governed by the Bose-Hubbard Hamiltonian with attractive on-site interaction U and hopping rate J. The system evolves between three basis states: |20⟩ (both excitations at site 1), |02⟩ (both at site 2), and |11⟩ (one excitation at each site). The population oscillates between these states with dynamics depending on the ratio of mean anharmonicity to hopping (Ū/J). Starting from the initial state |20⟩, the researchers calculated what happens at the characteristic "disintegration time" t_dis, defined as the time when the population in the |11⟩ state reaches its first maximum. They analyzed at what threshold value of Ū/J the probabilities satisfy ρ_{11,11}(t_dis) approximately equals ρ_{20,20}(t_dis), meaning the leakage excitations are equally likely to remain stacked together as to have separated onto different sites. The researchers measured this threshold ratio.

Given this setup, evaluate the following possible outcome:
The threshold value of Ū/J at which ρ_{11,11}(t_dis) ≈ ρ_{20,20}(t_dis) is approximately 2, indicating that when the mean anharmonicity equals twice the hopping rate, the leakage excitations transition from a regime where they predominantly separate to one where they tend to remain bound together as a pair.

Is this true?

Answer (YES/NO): NO